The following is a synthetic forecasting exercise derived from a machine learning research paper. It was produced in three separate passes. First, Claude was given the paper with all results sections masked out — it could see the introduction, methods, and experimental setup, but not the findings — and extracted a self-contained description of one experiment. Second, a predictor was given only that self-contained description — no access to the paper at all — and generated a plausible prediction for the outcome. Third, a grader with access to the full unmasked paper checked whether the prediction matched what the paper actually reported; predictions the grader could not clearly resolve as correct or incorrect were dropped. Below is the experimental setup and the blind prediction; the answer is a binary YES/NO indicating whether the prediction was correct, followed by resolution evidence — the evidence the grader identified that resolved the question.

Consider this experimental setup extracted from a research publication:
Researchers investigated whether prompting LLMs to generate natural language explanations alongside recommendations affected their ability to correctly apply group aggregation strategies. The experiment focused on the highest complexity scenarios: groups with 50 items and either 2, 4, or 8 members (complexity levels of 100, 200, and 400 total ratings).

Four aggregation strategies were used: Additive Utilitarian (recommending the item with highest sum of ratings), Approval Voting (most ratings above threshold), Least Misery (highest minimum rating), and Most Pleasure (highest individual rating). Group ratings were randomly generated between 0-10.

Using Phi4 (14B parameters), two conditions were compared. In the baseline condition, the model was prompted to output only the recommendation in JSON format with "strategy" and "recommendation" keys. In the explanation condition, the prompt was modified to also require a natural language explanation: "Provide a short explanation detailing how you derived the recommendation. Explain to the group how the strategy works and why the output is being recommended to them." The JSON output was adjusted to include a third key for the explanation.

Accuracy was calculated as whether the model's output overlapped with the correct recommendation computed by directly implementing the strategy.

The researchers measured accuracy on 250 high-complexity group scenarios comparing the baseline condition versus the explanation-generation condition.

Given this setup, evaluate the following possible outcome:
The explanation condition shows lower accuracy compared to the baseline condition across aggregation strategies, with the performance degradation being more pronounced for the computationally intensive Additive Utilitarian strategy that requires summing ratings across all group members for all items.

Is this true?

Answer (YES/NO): NO